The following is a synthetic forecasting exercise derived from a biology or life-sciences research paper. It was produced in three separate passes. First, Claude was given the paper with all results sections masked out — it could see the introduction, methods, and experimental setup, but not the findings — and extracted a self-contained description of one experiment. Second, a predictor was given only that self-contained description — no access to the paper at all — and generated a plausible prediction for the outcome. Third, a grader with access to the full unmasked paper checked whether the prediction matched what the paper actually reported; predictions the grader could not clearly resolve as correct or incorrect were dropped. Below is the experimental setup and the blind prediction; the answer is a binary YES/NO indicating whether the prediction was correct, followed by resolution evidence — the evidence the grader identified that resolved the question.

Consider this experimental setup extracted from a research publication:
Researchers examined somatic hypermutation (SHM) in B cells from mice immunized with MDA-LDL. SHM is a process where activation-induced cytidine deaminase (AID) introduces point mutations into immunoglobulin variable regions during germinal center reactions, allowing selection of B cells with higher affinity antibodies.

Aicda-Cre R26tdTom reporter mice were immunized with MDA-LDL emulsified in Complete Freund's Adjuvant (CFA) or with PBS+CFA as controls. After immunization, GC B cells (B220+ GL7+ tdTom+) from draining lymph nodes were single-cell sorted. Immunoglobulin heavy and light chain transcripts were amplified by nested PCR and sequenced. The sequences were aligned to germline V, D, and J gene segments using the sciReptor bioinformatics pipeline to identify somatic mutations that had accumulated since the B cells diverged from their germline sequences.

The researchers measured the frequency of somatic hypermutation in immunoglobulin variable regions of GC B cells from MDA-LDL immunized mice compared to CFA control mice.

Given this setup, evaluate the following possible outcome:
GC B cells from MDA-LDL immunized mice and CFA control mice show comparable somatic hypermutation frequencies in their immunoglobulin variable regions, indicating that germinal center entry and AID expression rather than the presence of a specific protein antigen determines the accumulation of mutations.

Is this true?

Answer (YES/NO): YES